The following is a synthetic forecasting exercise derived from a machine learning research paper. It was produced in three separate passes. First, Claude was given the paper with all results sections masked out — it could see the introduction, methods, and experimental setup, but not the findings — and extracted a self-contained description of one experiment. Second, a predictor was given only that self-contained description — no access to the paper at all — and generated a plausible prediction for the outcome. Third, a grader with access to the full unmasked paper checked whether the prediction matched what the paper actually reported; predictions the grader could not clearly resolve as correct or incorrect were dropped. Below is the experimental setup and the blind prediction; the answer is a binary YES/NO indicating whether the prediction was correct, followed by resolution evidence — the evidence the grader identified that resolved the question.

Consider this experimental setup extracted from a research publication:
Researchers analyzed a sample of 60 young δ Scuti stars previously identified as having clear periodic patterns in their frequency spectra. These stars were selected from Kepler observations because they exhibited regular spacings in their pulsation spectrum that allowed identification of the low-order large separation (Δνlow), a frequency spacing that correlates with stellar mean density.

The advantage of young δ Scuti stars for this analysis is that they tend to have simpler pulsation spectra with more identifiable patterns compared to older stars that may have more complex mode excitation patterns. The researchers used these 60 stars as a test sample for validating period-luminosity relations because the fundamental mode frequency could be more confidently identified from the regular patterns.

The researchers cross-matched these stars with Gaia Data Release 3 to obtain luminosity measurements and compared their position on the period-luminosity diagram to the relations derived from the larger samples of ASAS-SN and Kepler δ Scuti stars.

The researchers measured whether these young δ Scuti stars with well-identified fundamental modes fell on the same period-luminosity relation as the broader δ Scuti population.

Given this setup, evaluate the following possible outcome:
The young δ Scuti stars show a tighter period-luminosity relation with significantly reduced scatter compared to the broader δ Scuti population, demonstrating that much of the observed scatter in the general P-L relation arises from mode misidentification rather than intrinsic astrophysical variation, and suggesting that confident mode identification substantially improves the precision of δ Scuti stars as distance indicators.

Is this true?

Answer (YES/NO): NO